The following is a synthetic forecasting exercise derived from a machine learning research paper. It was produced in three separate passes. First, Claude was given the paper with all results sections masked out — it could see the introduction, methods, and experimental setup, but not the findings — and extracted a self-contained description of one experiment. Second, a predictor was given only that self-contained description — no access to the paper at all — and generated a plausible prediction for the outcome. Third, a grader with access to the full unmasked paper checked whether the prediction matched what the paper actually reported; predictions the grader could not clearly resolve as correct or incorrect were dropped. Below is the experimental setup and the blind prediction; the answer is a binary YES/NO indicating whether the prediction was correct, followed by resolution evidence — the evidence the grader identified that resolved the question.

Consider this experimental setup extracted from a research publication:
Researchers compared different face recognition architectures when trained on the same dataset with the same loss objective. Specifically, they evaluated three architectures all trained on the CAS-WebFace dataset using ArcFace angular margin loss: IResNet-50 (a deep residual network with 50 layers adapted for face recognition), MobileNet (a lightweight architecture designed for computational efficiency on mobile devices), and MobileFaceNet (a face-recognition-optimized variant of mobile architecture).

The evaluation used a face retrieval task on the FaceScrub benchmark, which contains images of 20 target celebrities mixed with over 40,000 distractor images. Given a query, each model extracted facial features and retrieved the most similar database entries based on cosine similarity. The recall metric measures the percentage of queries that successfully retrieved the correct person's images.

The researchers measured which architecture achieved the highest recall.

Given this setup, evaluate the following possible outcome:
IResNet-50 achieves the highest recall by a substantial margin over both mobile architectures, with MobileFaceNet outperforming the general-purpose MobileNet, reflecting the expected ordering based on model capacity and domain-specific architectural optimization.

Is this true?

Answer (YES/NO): NO